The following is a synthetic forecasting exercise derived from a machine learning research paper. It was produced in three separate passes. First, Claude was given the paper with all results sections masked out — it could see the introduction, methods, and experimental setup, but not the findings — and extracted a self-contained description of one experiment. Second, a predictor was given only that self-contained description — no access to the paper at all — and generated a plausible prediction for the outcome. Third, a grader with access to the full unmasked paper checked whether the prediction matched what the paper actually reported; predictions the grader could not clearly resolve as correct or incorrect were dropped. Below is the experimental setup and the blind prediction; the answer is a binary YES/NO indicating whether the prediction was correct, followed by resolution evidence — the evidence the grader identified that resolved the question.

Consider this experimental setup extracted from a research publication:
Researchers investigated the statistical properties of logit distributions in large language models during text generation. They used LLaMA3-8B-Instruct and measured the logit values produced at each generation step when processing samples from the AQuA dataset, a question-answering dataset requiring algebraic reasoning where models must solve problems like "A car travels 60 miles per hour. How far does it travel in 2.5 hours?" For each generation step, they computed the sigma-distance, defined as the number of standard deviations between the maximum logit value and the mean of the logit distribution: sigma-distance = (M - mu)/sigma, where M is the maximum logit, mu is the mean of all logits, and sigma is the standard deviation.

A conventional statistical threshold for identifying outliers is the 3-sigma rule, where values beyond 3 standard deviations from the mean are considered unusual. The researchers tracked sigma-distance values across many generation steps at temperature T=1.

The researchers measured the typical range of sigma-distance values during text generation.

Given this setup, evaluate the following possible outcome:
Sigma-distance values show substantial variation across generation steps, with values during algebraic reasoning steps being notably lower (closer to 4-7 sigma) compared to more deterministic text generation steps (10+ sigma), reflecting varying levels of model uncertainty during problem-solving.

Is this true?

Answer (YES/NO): NO